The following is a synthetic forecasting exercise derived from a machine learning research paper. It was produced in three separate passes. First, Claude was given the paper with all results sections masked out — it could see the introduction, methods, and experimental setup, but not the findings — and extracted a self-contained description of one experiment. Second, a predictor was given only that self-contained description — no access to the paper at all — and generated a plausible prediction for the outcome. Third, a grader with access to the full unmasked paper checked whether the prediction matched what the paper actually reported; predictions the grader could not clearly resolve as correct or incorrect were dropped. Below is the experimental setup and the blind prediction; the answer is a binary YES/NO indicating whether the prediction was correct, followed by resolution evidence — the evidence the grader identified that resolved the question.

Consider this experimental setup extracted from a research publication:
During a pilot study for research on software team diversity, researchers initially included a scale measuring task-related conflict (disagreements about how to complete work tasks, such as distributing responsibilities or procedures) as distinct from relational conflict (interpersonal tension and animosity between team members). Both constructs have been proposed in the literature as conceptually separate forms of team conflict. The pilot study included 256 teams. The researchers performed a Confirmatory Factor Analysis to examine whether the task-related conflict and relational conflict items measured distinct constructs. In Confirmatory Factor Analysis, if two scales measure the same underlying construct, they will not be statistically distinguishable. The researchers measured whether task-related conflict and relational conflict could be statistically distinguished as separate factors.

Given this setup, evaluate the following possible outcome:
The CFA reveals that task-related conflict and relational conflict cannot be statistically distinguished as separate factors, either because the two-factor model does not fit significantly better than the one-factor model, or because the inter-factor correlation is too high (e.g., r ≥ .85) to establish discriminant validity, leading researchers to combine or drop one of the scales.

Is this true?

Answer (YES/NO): YES